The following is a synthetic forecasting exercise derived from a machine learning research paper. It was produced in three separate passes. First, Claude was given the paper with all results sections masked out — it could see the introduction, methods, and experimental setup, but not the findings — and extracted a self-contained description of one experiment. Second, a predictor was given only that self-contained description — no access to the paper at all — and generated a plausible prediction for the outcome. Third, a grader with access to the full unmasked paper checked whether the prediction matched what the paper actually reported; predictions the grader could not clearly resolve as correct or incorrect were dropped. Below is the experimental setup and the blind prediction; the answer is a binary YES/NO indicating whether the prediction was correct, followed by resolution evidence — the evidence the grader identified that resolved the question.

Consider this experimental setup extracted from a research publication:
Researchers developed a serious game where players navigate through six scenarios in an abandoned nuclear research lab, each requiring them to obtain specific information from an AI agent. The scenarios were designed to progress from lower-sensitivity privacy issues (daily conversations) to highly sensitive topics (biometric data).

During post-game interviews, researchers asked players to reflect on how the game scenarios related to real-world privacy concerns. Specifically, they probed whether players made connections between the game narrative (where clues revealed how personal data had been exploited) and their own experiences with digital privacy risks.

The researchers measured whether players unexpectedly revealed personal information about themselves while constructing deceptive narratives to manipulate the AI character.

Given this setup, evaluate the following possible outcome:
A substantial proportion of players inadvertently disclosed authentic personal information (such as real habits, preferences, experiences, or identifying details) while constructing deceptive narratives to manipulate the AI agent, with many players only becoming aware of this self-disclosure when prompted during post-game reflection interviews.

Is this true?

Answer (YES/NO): NO